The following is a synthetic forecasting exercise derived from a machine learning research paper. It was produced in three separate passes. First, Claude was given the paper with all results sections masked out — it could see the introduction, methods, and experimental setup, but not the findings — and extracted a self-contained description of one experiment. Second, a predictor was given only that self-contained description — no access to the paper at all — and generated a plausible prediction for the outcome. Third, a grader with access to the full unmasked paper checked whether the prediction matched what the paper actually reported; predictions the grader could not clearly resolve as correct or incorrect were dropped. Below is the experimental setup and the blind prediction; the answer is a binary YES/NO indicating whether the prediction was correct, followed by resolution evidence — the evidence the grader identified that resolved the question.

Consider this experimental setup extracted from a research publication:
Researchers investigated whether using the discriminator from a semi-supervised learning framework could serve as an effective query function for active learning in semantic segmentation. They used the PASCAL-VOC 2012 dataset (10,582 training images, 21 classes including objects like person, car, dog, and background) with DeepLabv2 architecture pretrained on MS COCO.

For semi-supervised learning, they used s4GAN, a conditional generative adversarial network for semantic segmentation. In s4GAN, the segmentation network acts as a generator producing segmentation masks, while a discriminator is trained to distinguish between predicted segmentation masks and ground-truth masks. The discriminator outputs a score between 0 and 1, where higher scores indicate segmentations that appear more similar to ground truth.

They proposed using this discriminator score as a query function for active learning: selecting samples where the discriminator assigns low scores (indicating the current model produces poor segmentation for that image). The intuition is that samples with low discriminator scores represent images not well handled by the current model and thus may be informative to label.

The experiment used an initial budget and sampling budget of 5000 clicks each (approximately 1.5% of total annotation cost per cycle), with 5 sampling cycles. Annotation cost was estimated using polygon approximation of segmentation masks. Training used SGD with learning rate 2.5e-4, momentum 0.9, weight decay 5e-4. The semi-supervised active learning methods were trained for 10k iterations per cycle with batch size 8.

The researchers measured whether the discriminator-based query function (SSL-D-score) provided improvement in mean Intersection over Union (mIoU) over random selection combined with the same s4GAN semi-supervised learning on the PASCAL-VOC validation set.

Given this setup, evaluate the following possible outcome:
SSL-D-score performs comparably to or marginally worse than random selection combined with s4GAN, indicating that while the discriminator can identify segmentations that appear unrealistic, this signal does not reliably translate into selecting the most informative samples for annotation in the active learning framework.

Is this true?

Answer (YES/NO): YES